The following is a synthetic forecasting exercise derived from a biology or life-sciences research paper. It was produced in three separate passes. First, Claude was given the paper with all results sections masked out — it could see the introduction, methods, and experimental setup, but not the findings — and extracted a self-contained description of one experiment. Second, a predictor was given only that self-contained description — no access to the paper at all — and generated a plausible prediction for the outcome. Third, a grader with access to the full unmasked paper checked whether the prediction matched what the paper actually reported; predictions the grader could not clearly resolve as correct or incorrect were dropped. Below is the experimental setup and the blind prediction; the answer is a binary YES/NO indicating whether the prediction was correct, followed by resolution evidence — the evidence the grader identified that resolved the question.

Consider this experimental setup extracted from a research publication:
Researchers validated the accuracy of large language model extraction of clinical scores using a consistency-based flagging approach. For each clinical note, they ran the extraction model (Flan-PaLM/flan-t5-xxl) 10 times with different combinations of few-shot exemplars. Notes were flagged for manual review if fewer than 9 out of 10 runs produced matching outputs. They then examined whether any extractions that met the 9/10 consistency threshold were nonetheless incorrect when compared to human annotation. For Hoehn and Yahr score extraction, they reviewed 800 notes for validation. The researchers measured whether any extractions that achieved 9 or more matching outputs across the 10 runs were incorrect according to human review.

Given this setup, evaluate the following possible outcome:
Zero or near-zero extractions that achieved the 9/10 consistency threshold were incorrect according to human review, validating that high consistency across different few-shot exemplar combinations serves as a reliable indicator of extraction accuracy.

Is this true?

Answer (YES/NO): YES